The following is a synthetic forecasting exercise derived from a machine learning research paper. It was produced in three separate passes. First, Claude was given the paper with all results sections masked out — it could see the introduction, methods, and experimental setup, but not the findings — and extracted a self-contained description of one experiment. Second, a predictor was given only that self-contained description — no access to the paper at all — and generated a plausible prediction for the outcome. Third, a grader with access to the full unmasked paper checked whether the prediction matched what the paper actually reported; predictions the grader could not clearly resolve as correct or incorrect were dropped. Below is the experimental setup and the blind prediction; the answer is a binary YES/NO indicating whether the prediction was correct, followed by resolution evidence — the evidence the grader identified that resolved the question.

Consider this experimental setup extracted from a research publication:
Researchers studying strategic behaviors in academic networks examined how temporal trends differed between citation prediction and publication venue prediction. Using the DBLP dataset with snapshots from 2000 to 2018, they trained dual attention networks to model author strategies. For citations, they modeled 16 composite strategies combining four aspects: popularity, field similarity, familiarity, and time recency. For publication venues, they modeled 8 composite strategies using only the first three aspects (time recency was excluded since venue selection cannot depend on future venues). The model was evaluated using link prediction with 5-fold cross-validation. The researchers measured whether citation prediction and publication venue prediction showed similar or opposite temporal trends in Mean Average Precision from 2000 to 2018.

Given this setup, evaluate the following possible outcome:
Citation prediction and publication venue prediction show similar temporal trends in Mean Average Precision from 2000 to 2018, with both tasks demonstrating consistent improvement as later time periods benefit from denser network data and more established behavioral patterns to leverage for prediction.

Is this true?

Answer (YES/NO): NO